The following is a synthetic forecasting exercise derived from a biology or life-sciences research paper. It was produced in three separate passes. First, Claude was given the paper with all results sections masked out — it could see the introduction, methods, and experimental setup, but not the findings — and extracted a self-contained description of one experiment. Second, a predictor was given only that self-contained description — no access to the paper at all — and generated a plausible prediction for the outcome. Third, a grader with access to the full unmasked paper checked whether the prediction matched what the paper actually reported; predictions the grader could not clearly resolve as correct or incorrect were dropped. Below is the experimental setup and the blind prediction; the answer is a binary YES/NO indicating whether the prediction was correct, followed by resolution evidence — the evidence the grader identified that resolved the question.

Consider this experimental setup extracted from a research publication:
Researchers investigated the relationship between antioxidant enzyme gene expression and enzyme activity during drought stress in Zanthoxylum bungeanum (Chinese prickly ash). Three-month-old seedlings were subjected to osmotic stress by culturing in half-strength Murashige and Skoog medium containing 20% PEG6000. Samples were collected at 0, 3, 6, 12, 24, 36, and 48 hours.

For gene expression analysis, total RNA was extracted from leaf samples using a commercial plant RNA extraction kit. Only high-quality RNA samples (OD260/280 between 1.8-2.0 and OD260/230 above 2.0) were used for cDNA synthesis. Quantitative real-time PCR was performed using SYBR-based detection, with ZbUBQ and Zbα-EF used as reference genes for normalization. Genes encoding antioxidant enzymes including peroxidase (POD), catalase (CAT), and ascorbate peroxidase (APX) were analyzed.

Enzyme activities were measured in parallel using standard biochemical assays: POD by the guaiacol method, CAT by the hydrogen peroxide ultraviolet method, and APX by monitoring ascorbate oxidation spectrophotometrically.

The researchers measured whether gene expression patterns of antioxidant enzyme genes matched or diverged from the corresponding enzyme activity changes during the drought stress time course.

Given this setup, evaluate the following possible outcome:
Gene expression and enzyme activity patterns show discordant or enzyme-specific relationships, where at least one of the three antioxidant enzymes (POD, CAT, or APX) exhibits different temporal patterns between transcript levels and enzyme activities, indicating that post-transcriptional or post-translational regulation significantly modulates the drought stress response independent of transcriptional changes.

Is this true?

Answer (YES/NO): NO